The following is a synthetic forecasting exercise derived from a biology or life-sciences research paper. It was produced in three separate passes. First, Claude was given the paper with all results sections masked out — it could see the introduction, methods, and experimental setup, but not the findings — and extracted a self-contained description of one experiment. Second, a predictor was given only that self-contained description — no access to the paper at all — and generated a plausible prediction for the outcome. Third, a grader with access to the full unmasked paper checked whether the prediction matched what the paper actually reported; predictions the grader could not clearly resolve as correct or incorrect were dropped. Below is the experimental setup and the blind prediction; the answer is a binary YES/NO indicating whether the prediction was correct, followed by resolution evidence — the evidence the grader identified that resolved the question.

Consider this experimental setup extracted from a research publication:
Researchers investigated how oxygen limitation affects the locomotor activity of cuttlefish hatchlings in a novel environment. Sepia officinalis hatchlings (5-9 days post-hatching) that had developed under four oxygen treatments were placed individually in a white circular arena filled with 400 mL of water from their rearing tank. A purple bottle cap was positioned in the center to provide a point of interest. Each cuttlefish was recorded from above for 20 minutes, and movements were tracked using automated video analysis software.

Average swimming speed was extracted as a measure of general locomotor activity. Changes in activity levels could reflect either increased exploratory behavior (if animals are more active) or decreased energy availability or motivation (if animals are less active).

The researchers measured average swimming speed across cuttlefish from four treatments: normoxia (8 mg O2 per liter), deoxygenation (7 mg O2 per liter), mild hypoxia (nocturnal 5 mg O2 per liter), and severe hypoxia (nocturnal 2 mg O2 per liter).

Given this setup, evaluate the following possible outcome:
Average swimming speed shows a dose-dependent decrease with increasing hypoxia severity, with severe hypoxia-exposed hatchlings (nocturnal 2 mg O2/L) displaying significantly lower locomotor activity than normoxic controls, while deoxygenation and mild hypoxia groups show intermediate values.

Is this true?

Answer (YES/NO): NO